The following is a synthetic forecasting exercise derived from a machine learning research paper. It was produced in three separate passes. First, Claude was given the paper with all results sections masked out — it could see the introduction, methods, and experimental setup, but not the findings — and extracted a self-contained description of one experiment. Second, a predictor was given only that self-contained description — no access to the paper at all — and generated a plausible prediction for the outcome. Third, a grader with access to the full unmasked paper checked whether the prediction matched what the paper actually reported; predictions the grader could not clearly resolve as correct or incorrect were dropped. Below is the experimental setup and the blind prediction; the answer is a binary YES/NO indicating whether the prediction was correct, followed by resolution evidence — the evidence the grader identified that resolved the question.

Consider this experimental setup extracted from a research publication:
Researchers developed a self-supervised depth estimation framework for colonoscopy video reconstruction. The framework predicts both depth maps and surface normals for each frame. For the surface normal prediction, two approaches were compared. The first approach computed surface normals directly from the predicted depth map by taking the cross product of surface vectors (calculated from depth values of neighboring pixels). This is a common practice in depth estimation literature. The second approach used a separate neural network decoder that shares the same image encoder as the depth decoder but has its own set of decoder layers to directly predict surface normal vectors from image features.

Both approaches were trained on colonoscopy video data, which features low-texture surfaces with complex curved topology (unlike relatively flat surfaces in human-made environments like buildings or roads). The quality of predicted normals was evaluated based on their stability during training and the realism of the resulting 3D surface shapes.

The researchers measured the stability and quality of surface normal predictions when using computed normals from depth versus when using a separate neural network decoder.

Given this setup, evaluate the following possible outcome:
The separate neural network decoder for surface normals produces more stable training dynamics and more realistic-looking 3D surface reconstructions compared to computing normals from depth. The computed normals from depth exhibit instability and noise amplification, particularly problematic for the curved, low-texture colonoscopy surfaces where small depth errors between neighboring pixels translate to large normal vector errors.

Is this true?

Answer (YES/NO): YES